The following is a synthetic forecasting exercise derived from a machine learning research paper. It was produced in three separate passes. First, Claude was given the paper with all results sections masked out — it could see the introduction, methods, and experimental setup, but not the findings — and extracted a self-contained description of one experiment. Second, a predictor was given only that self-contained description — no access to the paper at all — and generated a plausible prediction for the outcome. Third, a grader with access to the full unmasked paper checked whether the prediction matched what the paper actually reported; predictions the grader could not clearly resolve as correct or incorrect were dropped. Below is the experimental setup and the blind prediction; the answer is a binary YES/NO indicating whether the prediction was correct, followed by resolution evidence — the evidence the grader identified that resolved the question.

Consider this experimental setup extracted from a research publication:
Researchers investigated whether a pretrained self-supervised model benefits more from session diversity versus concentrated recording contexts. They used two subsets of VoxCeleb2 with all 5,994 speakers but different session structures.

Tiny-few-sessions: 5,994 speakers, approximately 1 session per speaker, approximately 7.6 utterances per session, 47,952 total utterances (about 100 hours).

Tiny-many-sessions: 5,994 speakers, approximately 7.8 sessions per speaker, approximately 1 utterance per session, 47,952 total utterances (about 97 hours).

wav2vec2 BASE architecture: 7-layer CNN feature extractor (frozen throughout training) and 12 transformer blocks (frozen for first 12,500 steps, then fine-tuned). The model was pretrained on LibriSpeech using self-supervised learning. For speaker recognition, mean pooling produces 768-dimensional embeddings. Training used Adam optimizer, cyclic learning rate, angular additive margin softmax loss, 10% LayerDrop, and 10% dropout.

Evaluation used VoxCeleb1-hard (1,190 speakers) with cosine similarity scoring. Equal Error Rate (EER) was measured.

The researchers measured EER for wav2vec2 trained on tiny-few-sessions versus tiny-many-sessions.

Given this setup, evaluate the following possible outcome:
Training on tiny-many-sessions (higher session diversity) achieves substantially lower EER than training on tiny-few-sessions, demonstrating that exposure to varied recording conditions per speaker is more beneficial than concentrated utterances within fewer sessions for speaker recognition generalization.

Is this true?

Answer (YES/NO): YES